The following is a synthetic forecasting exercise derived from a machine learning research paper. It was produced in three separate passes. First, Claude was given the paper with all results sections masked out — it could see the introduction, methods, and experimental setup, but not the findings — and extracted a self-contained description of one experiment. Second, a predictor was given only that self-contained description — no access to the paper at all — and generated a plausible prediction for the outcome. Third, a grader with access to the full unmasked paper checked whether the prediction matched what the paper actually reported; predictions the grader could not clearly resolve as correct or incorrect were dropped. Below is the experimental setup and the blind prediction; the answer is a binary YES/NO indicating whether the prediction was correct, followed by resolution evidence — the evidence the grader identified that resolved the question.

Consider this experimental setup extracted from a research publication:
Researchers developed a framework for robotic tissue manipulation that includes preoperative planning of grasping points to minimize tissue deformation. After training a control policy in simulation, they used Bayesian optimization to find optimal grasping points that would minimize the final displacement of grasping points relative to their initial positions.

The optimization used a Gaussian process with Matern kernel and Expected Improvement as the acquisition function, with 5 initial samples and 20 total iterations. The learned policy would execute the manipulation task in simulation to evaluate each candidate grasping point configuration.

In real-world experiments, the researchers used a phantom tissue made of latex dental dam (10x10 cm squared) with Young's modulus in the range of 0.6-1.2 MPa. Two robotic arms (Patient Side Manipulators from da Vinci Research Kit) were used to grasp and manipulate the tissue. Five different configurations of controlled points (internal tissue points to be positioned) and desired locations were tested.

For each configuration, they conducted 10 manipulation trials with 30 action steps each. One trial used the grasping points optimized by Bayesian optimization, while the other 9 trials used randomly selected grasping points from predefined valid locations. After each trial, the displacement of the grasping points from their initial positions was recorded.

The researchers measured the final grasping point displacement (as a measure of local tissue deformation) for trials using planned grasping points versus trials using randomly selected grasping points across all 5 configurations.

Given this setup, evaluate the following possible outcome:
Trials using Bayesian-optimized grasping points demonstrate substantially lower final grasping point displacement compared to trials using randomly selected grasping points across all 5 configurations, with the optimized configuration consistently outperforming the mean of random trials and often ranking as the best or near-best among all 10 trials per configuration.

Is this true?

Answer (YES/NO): NO